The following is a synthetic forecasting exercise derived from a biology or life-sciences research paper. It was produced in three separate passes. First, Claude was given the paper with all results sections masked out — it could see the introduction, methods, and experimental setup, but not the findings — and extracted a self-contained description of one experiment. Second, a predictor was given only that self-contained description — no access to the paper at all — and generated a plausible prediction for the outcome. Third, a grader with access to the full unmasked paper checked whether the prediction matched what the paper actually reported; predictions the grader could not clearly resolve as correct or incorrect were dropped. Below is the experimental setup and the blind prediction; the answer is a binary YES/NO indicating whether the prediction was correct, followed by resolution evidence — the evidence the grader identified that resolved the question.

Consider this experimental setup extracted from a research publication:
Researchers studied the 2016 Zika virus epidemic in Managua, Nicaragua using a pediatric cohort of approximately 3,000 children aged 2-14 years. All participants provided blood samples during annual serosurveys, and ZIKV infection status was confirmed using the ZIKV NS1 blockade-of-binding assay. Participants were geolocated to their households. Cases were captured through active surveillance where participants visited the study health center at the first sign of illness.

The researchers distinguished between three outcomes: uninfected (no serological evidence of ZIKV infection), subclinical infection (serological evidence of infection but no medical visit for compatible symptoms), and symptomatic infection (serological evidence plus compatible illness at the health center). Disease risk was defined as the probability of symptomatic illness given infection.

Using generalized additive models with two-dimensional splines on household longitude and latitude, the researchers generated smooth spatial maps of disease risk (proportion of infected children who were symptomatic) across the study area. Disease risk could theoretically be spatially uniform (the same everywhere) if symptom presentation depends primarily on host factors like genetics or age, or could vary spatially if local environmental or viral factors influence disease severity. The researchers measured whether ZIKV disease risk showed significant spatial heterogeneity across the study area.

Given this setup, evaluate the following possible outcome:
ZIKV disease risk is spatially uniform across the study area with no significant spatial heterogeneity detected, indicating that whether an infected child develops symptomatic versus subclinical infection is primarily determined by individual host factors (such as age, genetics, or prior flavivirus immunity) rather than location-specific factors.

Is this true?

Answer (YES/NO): NO